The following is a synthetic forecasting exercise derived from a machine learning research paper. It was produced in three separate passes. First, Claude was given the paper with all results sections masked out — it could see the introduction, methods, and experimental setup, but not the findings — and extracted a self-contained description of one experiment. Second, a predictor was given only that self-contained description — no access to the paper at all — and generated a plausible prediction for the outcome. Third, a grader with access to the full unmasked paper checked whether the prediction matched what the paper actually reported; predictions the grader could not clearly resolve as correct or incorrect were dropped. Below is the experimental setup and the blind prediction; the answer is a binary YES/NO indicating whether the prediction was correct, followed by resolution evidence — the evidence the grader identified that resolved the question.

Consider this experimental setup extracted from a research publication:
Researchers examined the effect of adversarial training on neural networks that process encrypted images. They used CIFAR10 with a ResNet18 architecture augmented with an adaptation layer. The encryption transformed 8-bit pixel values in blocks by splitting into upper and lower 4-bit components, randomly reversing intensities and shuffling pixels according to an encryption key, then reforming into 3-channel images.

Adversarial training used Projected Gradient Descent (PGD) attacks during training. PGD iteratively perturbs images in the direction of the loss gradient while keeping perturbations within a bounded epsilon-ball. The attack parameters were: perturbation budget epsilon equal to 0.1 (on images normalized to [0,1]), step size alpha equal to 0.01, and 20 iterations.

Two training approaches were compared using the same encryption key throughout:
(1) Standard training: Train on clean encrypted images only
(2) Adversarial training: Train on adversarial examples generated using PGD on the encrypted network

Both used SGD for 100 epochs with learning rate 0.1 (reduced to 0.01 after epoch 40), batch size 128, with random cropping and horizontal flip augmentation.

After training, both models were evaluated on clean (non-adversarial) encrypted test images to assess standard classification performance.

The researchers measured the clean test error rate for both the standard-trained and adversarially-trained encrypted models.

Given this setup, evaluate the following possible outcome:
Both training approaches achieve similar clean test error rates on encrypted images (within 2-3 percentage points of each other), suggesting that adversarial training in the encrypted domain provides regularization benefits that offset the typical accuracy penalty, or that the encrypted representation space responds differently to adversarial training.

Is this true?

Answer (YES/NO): NO